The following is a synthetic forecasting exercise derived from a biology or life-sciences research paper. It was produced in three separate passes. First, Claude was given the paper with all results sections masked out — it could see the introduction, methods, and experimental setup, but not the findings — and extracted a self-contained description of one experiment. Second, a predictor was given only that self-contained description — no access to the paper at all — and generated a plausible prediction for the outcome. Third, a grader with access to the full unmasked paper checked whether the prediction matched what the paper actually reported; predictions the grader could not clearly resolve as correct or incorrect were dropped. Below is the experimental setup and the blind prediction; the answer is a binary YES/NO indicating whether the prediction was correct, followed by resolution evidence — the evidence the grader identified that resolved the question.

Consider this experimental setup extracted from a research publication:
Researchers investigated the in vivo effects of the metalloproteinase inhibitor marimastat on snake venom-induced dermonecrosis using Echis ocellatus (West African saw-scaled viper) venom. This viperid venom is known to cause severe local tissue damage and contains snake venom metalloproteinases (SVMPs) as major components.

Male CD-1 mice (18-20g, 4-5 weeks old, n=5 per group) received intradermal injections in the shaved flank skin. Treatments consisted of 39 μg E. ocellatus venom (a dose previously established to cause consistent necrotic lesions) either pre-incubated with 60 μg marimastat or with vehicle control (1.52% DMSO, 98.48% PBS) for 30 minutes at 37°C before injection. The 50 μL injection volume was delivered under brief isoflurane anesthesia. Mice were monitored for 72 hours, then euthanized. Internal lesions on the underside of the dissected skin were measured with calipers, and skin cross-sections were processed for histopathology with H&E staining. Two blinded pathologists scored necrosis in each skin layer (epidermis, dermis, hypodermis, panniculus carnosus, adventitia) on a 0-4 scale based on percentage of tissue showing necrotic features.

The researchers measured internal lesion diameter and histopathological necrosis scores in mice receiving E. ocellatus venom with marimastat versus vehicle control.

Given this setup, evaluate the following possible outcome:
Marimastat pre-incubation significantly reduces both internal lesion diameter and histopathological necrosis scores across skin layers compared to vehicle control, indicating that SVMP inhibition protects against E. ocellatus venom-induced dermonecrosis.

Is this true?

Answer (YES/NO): NO